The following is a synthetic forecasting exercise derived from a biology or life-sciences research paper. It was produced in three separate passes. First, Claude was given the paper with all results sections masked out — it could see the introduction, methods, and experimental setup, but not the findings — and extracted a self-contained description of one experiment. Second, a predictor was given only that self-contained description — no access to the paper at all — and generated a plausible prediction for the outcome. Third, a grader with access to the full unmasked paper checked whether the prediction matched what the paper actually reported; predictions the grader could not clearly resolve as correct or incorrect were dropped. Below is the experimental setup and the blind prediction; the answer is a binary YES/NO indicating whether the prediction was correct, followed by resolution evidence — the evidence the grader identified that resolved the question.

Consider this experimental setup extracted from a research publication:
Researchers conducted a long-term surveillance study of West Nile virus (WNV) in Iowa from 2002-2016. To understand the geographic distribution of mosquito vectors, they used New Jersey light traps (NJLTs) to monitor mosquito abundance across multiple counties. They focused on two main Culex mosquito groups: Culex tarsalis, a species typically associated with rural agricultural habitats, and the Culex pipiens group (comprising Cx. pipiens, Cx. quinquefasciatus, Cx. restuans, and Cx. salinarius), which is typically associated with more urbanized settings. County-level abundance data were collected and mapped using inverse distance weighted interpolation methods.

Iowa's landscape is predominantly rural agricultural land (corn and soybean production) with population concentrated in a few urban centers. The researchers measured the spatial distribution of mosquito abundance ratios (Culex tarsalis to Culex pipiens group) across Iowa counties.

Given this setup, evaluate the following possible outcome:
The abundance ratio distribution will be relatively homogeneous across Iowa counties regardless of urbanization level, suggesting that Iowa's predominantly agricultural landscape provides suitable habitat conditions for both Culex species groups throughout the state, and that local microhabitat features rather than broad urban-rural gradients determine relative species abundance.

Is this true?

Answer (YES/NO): NO